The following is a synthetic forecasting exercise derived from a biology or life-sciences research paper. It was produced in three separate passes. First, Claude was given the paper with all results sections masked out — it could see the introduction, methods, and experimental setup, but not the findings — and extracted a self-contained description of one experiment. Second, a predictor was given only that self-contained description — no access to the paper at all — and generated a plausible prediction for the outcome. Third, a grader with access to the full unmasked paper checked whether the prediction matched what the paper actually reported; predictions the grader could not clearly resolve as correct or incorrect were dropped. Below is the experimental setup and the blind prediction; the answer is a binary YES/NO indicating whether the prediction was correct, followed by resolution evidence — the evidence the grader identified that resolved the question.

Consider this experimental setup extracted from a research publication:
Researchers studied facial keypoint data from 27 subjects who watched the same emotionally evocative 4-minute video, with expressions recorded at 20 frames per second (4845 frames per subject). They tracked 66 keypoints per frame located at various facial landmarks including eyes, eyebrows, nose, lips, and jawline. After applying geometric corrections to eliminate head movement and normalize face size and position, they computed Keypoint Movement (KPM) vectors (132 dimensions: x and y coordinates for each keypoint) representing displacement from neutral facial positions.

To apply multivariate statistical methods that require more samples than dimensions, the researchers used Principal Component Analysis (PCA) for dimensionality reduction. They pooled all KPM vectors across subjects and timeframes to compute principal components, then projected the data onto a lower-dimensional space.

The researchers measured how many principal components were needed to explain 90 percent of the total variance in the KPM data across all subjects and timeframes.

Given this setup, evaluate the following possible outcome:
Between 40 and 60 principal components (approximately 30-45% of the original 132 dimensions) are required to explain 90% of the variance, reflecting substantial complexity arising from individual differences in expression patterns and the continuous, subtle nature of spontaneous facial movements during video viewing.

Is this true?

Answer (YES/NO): NO